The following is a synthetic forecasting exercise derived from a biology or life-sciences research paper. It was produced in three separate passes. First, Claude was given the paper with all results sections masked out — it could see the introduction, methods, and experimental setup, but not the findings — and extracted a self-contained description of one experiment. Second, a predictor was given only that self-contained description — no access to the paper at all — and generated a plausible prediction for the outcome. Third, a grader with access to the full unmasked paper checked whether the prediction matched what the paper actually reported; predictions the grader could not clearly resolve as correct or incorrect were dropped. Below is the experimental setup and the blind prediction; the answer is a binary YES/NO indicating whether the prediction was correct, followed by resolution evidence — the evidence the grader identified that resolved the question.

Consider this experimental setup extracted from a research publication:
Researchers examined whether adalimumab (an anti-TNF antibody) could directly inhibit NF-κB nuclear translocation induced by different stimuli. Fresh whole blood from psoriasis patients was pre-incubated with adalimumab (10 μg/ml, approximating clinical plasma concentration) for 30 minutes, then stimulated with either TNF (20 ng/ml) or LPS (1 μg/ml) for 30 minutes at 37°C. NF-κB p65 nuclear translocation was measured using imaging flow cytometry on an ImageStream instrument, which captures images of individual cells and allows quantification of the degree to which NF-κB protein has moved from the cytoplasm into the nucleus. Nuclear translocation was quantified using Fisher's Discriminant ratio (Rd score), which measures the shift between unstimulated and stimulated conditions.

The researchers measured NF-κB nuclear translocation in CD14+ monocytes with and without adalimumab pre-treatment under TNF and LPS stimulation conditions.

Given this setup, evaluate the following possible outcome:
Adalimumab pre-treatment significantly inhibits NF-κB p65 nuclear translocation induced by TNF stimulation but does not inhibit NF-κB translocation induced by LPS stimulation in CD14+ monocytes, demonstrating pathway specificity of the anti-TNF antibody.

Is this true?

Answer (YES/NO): NO